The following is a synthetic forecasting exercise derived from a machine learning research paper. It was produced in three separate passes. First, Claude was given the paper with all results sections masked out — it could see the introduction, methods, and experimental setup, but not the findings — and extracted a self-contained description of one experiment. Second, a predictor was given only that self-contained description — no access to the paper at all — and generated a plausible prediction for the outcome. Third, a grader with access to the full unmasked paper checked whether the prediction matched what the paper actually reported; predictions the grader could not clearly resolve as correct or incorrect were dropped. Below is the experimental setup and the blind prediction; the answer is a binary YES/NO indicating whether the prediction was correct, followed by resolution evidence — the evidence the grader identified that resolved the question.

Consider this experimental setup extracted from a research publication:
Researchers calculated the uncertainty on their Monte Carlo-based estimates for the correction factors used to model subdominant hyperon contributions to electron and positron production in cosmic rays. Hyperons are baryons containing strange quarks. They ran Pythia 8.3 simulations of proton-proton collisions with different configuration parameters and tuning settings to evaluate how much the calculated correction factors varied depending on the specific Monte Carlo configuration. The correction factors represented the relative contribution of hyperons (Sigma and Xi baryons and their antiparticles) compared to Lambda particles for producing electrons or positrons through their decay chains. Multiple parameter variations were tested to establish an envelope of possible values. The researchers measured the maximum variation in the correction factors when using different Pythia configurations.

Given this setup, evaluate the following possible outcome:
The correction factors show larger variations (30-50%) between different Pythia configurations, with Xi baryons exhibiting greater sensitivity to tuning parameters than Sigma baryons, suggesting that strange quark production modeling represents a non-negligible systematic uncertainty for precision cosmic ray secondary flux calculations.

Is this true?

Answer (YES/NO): NO